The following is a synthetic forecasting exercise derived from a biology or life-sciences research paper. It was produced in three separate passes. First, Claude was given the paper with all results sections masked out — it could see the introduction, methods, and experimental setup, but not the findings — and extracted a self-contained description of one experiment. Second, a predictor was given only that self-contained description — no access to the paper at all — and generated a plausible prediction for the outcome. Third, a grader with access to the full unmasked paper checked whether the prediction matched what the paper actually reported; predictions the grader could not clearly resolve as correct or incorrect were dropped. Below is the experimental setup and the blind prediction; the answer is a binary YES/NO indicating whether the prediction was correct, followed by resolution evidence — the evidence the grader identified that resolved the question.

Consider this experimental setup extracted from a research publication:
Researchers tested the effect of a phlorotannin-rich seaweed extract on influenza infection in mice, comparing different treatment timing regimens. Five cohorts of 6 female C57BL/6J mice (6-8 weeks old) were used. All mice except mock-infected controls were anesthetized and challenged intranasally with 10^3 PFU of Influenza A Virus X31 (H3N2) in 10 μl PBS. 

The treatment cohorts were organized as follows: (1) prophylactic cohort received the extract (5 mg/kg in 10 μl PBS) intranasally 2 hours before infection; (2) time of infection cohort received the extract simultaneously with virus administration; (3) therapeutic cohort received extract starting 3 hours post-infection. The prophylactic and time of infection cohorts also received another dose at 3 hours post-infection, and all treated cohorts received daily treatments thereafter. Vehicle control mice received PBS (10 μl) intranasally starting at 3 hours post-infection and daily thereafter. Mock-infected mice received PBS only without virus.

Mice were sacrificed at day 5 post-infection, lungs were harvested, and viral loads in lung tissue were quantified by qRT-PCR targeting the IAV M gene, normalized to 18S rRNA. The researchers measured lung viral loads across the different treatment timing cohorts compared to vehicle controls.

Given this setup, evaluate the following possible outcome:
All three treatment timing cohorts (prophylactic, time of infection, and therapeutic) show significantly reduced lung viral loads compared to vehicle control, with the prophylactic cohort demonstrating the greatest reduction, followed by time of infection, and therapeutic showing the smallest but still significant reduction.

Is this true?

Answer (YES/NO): NO